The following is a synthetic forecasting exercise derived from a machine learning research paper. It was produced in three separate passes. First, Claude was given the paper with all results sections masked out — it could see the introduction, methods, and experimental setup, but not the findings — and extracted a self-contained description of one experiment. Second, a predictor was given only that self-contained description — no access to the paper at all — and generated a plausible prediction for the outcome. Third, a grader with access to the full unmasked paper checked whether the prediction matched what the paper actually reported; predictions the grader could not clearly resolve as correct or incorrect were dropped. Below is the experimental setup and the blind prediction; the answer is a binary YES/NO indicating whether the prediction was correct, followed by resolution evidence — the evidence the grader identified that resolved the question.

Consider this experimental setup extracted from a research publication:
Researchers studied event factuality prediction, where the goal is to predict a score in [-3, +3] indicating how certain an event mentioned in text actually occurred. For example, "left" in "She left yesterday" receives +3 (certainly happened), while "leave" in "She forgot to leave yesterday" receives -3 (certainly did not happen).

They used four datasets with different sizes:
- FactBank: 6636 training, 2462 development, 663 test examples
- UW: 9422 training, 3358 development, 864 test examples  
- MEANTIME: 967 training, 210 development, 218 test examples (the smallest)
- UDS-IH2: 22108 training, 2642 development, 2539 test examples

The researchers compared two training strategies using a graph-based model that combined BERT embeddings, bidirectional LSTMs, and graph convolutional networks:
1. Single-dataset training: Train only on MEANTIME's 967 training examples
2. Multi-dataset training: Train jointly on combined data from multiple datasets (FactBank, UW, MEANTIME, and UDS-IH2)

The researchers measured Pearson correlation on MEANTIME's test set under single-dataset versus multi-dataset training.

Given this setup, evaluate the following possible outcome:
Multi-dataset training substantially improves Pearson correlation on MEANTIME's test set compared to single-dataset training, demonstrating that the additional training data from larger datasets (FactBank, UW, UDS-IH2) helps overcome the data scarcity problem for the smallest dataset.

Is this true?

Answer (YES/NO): YES